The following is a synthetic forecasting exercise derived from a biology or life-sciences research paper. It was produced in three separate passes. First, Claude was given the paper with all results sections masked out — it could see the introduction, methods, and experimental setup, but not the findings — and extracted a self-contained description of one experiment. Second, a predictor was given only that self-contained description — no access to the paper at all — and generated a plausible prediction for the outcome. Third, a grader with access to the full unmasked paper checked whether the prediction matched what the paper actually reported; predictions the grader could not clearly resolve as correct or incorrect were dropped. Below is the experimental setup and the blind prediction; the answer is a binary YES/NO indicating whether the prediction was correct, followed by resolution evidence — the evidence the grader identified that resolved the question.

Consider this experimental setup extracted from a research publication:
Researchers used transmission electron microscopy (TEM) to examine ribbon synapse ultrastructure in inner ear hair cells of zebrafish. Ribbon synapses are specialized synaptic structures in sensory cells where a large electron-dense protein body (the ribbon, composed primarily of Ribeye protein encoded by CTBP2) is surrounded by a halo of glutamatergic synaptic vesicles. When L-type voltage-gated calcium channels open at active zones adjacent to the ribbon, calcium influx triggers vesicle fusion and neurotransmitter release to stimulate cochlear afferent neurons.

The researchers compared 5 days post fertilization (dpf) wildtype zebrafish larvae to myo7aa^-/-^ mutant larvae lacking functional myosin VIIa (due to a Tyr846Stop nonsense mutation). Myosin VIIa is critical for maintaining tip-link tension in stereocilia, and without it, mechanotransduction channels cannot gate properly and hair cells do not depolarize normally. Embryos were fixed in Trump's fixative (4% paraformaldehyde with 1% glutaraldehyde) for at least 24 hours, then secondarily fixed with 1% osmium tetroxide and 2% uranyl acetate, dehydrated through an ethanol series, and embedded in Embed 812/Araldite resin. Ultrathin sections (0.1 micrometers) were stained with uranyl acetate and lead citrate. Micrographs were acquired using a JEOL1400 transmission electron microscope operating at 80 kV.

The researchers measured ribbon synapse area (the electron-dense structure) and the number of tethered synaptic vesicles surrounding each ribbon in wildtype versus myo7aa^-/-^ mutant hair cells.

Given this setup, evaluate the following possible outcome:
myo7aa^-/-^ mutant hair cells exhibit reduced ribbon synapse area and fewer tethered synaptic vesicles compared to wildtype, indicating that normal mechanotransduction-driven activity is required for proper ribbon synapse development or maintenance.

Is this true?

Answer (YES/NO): NO